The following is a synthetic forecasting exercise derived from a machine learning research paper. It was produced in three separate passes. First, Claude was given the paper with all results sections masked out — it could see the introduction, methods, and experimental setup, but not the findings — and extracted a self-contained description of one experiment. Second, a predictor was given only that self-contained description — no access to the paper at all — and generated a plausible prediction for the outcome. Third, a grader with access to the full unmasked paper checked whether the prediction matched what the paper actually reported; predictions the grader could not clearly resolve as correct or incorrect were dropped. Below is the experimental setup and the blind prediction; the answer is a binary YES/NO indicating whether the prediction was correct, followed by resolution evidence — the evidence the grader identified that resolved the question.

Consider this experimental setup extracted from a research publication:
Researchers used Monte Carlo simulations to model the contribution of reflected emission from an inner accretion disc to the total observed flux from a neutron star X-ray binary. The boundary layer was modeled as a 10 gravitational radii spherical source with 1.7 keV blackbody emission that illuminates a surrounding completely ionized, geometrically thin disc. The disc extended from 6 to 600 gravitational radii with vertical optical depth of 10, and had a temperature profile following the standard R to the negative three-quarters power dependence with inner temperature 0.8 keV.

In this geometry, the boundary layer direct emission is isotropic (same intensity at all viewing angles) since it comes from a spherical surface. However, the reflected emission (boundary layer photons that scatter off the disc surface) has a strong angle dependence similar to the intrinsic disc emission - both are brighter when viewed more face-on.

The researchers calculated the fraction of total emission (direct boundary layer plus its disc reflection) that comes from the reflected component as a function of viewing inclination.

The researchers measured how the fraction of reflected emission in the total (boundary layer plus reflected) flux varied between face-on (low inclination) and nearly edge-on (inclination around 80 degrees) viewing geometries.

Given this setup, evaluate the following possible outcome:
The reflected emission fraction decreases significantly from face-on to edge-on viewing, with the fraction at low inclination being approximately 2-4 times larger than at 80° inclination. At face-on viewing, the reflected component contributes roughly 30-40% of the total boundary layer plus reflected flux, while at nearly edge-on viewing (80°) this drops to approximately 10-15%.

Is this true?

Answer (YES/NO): NO